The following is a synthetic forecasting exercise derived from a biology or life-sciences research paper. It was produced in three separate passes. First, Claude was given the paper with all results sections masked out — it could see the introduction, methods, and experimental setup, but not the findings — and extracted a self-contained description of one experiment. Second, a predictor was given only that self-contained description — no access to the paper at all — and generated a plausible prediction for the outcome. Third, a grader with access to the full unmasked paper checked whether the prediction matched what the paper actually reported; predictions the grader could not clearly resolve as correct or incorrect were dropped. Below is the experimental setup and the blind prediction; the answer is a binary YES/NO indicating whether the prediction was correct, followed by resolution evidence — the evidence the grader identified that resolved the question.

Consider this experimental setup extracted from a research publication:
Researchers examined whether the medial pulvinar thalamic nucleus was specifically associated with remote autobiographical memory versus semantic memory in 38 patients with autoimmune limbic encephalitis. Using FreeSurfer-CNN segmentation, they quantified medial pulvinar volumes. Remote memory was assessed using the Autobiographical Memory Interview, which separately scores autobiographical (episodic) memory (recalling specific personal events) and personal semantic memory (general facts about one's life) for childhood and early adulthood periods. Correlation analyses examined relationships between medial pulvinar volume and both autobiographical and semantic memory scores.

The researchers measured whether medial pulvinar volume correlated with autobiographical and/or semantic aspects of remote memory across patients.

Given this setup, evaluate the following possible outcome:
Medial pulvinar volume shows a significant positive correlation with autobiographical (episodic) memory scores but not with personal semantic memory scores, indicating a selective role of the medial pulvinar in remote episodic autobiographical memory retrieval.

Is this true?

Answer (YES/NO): YES